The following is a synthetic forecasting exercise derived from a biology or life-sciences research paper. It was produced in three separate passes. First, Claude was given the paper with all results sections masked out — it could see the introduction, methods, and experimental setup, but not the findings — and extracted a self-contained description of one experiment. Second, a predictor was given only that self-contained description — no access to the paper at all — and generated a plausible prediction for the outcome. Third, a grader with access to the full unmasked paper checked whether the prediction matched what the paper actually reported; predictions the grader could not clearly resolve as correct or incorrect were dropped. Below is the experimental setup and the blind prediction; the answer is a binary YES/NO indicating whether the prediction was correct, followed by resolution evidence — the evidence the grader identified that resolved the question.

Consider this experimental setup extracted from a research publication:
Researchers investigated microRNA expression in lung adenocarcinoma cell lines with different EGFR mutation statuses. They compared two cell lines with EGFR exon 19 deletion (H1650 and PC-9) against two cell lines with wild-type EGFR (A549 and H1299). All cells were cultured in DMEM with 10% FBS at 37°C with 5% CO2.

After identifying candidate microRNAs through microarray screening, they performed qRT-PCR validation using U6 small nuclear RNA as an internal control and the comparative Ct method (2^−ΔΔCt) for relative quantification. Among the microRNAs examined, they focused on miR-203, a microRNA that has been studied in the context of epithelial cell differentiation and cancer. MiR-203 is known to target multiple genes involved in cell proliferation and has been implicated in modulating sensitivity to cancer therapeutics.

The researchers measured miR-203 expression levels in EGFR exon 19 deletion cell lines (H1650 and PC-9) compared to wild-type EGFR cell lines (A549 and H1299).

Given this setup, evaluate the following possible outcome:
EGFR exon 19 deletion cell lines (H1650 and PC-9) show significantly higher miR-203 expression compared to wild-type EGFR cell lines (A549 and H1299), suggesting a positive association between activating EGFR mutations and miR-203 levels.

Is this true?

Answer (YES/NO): YES